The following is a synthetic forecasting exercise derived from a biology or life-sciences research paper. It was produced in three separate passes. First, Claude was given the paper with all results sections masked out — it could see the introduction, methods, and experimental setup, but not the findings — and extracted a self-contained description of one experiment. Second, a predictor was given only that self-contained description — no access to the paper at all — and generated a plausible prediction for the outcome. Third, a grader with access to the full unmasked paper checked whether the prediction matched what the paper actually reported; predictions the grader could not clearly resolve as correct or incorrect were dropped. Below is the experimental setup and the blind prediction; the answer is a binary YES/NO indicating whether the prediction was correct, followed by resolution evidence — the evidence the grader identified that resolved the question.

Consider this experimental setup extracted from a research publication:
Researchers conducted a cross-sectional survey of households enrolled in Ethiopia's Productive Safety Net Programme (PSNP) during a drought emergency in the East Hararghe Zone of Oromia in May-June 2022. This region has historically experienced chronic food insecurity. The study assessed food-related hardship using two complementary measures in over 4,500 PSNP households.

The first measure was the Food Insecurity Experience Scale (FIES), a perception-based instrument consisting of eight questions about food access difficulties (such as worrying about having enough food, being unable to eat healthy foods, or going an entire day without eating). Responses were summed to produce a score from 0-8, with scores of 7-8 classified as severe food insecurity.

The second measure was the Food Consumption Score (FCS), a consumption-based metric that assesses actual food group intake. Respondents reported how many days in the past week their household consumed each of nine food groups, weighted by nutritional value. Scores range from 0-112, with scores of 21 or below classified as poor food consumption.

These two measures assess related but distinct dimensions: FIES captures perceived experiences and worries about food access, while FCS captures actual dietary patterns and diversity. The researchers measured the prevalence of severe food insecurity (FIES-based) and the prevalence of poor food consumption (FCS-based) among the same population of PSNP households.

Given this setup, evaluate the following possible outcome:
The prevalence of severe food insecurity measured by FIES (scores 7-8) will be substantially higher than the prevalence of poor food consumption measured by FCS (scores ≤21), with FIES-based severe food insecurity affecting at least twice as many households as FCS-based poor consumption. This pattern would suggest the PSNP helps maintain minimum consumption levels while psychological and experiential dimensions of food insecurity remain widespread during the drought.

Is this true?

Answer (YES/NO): NO